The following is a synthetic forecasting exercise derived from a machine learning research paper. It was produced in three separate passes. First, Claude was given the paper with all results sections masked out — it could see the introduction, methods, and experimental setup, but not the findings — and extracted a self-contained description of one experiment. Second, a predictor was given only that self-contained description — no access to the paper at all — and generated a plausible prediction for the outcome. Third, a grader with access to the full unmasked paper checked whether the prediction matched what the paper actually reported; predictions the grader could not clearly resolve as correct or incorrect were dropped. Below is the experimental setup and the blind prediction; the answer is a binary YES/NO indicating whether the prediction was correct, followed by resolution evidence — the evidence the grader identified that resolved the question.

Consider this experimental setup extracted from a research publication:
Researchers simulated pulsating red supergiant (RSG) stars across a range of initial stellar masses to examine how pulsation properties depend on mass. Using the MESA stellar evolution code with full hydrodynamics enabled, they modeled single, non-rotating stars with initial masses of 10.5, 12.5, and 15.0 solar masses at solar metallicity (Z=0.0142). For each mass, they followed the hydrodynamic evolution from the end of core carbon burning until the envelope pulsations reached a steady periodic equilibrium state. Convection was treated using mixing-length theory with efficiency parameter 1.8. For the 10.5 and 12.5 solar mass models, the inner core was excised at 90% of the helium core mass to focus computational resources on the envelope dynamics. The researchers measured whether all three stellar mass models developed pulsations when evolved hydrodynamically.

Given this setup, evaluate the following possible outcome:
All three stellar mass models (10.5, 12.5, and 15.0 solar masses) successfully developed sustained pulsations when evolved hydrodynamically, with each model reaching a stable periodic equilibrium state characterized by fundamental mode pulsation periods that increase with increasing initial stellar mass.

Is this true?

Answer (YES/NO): YES